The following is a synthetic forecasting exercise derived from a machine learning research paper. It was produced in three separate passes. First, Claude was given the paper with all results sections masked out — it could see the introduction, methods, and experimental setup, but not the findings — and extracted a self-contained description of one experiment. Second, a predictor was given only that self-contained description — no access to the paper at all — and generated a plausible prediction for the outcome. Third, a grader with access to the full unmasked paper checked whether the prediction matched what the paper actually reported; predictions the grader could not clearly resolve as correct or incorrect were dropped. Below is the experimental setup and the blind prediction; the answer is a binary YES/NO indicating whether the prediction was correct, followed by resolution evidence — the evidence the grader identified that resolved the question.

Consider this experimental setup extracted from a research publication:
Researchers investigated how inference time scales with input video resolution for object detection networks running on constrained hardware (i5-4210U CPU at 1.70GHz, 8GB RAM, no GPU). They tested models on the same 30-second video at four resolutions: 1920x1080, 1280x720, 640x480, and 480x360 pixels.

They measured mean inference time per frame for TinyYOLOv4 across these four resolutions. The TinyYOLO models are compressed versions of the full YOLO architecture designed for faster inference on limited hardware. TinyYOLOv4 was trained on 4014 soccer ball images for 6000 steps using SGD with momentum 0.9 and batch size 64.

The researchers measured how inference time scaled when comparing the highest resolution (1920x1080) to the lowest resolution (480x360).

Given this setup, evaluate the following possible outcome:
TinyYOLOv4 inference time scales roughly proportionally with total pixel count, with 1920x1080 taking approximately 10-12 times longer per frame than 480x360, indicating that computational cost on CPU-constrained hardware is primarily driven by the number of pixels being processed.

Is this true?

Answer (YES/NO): NO